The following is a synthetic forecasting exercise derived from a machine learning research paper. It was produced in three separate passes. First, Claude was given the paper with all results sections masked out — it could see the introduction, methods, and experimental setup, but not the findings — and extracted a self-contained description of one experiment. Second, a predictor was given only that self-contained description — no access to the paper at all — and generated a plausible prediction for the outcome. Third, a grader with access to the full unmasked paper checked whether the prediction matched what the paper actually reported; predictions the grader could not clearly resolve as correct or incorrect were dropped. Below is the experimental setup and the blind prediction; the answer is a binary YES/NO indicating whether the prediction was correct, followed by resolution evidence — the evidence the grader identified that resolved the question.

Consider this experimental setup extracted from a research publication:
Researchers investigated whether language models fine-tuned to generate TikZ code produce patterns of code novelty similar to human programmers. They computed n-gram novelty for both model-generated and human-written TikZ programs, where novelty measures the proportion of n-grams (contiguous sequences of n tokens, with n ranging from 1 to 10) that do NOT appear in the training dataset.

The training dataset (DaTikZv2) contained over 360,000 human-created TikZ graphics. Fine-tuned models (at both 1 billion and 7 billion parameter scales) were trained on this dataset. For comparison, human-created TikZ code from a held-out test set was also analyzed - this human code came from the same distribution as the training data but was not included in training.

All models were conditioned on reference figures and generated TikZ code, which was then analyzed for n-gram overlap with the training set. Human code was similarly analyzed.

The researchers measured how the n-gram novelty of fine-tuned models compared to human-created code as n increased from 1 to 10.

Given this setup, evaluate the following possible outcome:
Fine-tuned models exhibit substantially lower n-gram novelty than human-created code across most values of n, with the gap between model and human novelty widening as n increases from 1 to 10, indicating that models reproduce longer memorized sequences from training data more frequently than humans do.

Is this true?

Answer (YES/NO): NO